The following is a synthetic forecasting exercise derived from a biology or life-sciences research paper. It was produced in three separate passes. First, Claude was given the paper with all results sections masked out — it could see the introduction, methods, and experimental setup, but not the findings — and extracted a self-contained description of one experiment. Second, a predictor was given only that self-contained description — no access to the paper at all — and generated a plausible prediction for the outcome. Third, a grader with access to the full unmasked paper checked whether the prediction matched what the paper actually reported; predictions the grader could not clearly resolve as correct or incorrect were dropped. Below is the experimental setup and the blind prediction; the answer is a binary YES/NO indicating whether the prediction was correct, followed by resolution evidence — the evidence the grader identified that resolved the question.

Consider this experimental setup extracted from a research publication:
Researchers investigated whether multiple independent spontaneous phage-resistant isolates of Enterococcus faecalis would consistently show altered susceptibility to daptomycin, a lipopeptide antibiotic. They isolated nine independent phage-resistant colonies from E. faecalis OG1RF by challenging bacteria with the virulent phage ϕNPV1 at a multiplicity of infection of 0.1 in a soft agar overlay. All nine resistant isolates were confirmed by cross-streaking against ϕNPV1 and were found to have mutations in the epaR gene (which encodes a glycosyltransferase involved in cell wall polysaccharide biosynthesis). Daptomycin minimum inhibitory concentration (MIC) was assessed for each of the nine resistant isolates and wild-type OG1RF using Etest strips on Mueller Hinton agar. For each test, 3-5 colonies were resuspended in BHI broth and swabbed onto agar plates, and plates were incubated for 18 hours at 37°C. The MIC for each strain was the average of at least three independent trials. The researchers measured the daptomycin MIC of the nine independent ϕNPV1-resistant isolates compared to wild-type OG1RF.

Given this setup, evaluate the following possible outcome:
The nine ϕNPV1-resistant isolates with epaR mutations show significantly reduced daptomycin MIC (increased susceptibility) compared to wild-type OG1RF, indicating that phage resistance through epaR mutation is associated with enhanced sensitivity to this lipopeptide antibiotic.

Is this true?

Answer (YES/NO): YES